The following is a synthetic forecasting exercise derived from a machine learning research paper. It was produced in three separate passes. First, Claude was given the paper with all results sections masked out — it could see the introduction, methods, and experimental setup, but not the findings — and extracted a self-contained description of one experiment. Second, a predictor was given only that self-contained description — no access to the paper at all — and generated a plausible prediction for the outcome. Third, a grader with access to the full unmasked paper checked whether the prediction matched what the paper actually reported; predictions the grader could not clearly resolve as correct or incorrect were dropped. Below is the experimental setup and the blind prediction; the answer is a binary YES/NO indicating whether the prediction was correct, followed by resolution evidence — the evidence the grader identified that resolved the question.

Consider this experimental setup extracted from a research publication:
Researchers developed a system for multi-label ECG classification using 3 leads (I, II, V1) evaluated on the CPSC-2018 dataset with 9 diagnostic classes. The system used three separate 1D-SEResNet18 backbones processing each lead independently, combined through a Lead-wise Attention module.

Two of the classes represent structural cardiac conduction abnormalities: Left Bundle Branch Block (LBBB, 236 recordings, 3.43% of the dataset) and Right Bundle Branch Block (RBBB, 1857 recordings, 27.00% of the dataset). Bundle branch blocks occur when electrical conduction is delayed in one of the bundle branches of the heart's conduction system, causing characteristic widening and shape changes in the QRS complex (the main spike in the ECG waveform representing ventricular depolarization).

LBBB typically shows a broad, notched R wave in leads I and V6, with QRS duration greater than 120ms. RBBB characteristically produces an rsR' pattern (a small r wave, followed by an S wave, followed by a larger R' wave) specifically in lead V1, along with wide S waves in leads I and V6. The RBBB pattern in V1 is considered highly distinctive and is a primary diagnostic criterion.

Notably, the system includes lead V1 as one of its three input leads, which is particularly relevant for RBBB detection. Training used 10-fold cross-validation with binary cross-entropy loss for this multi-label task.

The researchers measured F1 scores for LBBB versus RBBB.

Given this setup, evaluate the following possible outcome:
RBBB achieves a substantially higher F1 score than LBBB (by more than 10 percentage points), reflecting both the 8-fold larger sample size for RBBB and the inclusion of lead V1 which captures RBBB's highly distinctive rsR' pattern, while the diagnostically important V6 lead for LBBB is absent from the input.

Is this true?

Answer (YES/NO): NO